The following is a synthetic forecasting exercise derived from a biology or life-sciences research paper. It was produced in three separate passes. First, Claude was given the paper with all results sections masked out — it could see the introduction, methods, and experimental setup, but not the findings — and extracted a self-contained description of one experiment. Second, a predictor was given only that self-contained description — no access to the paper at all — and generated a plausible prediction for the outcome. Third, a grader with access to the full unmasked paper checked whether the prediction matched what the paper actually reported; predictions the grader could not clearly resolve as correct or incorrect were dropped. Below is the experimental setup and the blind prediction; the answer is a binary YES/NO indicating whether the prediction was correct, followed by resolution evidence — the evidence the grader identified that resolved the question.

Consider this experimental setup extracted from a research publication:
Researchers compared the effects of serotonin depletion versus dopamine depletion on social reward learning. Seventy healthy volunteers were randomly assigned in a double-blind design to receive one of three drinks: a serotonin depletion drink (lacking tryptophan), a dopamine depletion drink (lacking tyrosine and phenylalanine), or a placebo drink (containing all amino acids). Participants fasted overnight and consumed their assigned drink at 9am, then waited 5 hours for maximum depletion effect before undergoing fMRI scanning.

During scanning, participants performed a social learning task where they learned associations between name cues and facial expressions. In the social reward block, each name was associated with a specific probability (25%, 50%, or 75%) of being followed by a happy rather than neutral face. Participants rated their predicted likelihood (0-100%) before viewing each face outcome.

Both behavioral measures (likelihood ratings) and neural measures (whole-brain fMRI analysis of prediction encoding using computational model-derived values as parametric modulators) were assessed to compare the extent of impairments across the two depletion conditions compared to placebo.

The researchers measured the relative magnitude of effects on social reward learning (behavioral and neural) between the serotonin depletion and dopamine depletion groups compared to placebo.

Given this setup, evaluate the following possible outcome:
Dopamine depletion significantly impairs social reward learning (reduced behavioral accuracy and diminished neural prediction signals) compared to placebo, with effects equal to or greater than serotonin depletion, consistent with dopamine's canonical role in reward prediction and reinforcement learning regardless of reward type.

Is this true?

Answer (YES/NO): NO